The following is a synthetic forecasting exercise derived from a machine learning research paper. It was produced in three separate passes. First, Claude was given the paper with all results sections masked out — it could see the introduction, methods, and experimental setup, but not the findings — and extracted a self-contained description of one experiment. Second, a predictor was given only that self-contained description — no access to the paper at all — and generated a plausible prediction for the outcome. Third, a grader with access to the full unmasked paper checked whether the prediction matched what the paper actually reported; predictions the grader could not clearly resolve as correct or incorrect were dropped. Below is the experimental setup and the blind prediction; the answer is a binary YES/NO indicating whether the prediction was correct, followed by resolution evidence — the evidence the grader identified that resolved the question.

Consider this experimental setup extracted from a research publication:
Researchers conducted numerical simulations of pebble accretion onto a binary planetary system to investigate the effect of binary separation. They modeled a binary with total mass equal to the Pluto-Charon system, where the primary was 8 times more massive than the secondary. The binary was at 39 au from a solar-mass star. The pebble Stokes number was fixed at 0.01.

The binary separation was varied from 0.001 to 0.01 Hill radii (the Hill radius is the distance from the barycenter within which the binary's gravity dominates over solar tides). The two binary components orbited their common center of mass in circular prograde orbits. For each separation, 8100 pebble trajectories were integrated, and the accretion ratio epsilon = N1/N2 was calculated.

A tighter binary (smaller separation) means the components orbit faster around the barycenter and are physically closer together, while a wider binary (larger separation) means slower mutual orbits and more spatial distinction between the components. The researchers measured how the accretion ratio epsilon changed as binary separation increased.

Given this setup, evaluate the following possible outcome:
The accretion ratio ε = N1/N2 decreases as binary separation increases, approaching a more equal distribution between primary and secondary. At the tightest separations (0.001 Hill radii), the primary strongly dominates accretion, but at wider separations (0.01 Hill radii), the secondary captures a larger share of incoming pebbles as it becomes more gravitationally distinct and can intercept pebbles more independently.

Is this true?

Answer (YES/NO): NO